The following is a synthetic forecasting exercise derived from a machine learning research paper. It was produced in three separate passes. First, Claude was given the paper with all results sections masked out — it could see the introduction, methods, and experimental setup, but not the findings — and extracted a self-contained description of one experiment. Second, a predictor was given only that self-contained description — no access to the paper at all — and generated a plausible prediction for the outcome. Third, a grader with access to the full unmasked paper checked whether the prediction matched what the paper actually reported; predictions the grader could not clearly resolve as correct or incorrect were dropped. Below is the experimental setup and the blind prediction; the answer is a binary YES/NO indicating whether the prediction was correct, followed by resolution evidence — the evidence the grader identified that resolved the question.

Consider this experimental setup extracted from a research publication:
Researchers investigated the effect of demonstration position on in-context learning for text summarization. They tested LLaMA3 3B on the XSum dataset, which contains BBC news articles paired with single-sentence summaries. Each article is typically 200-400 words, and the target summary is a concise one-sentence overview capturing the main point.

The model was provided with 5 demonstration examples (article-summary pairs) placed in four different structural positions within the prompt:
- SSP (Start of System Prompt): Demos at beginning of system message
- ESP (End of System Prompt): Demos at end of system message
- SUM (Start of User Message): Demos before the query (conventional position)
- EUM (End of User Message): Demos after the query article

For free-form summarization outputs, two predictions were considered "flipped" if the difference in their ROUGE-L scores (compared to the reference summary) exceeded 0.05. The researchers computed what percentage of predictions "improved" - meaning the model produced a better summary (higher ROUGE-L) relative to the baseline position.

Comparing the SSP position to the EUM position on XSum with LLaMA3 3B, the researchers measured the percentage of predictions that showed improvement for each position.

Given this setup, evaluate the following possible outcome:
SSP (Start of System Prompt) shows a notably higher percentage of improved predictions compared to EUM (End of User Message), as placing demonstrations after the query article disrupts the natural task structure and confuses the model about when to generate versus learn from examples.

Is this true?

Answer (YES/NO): YES